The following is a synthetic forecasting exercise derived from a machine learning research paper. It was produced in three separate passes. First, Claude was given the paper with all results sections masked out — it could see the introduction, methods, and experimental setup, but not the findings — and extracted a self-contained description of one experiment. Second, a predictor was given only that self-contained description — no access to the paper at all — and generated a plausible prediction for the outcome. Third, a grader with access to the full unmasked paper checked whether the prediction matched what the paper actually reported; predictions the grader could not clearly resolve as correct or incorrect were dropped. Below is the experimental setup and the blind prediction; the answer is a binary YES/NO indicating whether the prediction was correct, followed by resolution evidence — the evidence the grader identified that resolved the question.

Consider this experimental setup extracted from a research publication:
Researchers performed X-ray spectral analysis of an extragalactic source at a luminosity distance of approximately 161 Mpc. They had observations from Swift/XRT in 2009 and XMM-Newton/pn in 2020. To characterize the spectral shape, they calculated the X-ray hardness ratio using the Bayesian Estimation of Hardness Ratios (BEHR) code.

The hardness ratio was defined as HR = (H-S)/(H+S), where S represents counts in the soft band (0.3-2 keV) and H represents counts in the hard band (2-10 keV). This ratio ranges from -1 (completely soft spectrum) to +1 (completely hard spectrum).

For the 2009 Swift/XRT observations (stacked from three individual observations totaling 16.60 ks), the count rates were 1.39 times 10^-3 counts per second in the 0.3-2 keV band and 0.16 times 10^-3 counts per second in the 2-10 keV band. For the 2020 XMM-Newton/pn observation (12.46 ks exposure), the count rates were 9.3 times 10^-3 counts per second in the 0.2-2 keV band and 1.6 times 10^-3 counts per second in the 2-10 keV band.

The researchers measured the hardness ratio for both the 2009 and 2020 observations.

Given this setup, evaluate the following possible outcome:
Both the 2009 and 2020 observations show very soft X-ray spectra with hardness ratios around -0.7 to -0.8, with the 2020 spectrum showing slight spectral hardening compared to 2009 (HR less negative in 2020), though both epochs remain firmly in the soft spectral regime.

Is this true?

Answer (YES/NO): NO